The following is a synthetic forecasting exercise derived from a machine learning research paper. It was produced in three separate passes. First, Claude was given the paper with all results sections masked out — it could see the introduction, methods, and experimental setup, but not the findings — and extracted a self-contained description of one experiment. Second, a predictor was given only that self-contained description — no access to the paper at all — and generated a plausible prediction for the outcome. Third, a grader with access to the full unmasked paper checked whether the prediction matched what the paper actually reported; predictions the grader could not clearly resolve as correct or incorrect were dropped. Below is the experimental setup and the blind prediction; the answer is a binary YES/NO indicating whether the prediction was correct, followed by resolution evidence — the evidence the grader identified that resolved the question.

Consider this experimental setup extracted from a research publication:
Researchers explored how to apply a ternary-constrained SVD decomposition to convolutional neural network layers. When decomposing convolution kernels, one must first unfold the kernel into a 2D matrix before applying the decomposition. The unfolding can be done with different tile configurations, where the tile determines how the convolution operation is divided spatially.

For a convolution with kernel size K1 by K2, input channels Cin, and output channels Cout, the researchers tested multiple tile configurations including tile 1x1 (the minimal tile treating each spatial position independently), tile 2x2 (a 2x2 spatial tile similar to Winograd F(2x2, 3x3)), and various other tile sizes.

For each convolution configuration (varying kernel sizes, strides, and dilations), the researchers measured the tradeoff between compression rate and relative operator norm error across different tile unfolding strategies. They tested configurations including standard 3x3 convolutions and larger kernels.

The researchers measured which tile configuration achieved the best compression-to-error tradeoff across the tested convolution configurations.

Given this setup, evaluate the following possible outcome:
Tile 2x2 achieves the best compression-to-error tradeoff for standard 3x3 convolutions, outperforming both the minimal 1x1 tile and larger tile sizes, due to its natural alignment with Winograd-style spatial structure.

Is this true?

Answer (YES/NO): NO